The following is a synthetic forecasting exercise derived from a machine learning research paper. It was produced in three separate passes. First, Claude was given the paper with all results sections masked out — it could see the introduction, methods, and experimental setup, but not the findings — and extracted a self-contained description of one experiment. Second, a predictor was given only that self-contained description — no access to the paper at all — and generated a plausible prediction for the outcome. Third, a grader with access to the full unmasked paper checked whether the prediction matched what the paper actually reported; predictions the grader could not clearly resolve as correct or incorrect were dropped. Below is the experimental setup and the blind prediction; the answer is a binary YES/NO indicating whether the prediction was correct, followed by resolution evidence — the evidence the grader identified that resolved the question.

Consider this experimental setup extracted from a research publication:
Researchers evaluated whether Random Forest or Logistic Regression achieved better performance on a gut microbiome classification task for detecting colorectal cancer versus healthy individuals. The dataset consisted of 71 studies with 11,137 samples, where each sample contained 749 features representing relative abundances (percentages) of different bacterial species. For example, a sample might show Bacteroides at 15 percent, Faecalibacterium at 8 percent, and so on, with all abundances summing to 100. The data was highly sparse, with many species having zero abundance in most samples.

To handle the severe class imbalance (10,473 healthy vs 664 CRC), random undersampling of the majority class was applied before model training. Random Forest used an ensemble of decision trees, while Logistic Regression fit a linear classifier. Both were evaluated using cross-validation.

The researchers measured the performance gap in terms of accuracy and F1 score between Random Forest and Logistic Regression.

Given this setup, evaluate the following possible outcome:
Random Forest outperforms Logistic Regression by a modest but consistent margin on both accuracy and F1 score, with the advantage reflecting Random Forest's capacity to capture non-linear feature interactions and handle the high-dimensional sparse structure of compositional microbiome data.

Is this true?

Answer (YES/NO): YES